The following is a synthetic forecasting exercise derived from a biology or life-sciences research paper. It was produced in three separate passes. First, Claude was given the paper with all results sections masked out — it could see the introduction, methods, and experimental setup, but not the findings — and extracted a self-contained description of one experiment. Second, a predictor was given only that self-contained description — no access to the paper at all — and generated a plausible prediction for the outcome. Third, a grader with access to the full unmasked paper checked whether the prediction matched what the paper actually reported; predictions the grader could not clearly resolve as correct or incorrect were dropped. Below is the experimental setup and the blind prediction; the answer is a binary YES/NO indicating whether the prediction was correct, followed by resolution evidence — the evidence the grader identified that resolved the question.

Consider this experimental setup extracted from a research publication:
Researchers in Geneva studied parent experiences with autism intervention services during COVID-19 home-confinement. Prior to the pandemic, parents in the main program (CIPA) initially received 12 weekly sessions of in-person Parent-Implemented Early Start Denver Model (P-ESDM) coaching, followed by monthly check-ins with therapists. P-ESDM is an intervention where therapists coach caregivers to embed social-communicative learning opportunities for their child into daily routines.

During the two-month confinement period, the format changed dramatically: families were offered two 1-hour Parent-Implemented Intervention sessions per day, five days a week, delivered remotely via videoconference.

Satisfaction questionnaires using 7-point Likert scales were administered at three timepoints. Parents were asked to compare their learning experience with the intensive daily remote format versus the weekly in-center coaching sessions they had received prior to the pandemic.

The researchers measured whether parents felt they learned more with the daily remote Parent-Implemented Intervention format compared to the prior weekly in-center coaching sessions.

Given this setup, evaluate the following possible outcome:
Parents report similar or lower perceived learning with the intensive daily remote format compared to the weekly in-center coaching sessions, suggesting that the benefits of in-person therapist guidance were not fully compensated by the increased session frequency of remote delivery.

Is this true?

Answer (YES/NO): NO